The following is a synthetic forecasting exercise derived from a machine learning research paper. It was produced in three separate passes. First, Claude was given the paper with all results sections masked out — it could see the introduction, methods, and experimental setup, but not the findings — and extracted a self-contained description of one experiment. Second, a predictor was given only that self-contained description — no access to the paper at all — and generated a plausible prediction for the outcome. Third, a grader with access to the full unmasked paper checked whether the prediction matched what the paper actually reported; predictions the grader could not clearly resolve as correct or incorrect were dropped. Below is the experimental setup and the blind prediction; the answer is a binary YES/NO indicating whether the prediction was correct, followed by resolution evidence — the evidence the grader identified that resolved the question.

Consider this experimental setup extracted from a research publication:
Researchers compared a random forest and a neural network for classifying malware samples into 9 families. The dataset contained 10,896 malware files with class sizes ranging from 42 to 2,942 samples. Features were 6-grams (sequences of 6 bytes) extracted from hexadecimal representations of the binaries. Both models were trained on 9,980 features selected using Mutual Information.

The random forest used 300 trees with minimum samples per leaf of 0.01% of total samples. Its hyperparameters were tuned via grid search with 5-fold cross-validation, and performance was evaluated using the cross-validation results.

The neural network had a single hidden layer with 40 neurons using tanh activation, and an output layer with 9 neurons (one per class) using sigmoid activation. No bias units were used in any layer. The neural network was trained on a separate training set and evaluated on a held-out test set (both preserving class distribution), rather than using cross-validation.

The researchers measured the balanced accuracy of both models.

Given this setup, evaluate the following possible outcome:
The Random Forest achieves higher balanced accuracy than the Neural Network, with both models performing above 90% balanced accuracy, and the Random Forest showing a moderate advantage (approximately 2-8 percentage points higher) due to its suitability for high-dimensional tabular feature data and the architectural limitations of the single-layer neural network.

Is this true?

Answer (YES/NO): YES